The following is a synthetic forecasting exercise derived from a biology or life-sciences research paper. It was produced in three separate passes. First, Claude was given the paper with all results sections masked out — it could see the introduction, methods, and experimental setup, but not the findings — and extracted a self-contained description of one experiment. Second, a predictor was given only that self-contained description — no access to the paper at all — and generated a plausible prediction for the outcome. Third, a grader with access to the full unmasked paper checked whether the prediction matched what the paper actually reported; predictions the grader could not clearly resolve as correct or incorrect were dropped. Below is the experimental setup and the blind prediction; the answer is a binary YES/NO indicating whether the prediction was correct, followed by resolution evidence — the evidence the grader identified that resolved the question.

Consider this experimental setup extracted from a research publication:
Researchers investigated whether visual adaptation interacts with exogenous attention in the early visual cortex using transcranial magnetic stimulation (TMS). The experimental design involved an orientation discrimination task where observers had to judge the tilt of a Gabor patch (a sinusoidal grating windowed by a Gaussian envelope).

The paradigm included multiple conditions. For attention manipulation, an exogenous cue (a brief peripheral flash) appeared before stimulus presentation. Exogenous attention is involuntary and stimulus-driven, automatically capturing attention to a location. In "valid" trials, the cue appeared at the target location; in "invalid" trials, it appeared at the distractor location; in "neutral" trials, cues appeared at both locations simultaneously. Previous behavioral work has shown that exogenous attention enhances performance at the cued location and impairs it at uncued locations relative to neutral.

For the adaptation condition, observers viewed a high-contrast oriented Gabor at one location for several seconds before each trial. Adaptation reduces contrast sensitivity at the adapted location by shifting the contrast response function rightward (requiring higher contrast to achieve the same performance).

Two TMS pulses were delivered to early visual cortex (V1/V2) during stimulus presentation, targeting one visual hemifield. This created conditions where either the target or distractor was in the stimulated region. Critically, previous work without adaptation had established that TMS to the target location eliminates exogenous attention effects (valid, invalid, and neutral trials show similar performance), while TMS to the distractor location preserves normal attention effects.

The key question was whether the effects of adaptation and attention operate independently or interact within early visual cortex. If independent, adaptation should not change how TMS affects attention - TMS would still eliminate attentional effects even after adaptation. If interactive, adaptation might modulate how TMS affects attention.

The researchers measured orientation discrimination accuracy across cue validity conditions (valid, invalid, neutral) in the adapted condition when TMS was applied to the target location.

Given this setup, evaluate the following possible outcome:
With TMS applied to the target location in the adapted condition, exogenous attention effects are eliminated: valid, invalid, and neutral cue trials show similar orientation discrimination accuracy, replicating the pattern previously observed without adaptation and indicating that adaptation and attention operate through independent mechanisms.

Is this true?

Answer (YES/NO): NO